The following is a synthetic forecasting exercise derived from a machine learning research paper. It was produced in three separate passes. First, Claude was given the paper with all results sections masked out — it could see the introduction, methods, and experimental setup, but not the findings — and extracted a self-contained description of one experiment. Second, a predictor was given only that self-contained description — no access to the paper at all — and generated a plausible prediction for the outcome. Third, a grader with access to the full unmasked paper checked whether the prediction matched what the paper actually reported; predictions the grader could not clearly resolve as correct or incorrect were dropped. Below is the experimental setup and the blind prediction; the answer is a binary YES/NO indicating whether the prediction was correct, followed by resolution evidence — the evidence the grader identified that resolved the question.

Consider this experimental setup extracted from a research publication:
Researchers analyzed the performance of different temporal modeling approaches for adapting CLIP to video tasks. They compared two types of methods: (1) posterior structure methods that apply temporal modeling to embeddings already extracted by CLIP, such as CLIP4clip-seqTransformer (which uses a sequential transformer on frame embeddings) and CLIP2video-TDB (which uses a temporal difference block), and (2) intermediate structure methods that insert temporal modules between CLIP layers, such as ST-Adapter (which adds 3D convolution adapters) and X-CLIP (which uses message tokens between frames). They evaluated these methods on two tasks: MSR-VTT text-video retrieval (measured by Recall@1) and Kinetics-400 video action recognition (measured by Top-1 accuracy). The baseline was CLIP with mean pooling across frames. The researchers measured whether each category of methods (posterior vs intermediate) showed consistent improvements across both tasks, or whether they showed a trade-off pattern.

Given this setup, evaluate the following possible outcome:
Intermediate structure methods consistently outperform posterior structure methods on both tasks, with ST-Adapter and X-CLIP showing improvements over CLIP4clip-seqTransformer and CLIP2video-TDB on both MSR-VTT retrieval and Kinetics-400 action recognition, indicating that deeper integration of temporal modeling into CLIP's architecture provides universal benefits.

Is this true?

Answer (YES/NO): NO